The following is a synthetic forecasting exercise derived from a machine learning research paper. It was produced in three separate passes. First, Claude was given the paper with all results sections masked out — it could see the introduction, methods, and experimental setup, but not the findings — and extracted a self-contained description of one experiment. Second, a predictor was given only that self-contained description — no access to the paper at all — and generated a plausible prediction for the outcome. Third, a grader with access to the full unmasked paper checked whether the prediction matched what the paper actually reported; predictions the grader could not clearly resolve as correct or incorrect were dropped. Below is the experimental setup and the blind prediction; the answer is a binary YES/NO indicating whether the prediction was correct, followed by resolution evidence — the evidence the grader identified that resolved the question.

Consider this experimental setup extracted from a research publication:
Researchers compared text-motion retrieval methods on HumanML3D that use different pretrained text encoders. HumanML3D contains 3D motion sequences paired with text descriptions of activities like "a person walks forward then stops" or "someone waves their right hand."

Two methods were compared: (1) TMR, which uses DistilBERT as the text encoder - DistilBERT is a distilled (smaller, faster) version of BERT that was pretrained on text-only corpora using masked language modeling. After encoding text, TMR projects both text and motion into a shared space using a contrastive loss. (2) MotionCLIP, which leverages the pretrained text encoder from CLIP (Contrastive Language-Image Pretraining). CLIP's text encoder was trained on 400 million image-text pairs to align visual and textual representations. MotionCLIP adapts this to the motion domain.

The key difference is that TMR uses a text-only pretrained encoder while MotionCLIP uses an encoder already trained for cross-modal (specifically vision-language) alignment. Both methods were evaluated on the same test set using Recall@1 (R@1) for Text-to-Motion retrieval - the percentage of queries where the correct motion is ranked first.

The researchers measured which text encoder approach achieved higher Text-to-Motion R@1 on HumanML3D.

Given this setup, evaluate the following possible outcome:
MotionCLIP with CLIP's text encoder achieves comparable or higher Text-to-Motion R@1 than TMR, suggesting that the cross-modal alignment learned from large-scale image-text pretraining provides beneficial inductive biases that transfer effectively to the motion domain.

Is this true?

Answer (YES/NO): NO